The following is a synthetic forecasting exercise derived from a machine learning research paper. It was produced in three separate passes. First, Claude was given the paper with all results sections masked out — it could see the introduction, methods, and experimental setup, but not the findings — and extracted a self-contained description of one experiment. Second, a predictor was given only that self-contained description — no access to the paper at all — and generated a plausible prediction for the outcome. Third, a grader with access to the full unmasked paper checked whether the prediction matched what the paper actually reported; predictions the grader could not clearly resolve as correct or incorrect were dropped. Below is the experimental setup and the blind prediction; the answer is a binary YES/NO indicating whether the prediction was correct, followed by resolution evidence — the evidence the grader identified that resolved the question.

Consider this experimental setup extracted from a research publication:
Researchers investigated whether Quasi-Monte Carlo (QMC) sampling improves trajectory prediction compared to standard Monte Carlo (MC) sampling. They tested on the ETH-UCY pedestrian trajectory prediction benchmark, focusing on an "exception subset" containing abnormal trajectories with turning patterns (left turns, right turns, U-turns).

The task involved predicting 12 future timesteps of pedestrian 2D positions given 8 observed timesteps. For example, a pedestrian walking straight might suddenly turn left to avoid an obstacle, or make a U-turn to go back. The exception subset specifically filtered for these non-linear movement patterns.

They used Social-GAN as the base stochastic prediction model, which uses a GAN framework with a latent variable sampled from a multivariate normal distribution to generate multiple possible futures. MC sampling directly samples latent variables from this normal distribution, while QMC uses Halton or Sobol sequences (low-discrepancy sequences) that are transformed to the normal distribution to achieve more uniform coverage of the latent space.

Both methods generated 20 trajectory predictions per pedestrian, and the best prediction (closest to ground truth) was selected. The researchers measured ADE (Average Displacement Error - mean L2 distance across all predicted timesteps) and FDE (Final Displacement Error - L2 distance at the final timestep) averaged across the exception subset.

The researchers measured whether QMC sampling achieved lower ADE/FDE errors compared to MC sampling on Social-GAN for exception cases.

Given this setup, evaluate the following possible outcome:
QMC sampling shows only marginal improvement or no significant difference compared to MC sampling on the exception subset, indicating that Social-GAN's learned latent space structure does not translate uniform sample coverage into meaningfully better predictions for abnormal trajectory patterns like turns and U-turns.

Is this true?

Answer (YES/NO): YES